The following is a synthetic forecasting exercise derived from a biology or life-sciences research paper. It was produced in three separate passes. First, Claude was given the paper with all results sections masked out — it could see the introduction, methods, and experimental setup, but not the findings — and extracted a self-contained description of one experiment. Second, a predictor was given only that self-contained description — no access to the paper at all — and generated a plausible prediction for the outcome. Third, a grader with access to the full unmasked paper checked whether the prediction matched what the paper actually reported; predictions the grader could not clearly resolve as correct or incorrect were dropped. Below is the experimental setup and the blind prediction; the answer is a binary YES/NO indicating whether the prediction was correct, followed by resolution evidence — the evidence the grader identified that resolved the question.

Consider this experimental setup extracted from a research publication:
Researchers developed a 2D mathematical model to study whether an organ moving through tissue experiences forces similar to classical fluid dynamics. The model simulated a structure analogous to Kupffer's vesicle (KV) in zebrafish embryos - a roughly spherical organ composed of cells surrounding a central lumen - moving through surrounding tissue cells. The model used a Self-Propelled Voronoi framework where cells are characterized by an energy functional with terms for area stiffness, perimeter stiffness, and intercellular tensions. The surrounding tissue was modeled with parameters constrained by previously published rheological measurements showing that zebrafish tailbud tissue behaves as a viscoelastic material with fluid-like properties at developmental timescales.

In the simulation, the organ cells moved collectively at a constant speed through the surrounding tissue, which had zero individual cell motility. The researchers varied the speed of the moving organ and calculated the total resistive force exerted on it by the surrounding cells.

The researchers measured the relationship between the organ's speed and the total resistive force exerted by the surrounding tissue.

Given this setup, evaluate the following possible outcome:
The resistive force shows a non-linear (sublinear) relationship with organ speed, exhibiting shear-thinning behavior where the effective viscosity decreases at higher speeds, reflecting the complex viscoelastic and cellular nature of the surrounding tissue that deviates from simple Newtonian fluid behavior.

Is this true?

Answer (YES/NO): NO